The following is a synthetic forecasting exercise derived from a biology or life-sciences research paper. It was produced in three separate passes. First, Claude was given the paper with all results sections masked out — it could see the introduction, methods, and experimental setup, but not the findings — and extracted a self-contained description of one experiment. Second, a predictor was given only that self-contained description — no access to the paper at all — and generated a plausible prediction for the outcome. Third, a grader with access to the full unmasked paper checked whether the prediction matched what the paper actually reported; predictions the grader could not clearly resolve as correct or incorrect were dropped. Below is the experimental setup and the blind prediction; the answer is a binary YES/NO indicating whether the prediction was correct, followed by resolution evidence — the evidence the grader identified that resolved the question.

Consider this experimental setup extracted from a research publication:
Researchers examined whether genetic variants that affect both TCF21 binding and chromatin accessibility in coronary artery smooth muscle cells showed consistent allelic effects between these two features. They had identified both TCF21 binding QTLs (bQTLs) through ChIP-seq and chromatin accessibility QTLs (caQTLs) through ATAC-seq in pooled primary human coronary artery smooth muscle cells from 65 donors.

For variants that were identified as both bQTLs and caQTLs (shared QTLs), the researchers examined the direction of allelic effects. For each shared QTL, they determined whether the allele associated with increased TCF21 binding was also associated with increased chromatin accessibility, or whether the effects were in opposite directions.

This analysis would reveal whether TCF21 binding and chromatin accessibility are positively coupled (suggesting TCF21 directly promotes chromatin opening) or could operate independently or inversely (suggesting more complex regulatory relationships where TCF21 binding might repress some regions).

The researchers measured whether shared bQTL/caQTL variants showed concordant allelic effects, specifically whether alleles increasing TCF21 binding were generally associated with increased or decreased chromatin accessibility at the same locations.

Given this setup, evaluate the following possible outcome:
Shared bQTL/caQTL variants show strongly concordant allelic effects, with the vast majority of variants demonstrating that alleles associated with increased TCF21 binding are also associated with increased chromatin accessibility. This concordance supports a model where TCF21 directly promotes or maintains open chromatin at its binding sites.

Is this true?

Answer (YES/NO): YES